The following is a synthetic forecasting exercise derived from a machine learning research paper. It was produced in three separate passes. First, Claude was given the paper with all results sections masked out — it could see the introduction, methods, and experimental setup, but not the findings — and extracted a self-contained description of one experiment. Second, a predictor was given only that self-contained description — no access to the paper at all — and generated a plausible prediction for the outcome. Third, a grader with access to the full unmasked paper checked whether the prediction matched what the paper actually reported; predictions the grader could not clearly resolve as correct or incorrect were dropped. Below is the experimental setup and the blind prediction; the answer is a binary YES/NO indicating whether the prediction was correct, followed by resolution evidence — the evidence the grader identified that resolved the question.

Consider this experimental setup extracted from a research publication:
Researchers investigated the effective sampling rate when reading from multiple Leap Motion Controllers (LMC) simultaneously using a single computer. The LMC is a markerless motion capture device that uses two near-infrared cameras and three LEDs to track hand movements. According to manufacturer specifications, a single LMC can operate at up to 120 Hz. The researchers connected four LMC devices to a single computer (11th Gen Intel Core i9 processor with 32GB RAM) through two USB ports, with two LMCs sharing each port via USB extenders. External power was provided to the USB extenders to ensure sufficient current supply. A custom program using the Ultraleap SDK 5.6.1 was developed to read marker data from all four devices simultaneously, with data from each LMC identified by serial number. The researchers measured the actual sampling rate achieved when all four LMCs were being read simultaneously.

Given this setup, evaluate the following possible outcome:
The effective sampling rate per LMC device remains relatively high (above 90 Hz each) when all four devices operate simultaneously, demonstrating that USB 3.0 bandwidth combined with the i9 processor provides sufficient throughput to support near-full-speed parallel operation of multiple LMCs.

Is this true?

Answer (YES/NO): NO